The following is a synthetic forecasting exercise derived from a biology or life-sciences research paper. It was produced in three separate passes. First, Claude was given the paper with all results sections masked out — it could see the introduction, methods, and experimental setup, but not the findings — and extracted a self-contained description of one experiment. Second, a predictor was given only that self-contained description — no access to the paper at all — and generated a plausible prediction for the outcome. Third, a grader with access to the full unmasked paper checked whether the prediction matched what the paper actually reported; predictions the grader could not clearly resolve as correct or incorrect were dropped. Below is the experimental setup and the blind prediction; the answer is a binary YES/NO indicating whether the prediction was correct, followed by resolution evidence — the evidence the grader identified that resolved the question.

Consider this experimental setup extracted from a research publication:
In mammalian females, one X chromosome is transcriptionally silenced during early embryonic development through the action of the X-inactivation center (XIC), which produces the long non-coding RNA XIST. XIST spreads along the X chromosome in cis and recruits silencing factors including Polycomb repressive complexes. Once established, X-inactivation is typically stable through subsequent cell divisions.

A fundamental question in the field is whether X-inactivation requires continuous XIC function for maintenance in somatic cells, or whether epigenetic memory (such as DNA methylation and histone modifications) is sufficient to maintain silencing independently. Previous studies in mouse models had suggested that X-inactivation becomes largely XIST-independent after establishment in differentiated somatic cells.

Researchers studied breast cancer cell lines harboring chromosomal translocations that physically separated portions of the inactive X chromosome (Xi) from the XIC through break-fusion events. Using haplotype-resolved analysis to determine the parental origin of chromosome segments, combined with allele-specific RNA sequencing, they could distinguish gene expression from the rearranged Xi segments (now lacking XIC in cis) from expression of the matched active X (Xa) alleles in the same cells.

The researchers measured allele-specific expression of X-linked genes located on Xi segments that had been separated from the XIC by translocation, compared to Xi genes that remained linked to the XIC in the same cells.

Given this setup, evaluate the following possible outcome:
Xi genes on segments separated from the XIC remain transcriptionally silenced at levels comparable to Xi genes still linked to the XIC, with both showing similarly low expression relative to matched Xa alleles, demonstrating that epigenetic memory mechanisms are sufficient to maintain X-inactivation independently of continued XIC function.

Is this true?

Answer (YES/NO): NO